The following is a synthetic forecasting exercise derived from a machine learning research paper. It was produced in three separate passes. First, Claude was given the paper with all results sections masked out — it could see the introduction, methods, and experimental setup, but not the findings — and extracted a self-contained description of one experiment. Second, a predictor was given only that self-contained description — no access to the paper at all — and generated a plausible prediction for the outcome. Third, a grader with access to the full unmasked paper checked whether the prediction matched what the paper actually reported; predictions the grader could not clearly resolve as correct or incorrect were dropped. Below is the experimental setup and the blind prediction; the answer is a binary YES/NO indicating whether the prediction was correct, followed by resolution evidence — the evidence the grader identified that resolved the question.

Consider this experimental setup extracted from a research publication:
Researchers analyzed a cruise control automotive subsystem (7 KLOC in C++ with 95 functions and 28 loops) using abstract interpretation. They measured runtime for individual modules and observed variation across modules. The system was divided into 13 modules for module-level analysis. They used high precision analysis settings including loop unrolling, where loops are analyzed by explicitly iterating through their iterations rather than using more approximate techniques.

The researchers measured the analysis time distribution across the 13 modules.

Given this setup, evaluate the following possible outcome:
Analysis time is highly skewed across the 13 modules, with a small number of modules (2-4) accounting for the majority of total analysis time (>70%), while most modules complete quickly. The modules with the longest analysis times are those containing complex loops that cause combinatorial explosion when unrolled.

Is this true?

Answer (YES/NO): NO